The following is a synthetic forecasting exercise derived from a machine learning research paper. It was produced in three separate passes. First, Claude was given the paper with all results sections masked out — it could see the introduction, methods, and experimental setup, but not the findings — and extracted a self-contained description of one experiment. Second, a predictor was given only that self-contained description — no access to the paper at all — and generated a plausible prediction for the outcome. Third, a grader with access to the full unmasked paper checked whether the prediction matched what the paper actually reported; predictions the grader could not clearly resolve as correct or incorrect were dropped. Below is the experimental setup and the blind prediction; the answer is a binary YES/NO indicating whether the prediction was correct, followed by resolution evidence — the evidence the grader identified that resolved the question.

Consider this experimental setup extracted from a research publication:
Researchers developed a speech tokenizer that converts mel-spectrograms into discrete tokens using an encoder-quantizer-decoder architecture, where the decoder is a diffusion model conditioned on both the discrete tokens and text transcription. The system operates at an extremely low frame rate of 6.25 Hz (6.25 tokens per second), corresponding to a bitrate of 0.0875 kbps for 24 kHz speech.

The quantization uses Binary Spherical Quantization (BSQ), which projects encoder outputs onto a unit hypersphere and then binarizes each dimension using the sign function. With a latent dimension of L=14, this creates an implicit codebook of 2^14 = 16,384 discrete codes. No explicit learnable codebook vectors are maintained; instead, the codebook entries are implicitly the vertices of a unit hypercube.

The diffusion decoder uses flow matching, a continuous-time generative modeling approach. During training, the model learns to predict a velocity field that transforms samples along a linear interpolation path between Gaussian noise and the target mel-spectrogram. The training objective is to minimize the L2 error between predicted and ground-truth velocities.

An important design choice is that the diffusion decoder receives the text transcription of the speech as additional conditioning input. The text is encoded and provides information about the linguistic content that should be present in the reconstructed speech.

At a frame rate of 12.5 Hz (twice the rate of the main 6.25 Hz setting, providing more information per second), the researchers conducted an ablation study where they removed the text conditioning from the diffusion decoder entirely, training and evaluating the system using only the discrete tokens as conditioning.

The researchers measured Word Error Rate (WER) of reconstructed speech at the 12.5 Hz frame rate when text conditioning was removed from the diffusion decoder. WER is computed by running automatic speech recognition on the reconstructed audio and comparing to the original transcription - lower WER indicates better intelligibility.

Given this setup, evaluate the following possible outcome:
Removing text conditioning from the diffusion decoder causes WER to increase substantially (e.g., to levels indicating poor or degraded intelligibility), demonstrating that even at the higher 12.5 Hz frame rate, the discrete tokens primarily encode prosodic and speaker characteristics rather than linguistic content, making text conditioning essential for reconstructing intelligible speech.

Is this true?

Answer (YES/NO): YES